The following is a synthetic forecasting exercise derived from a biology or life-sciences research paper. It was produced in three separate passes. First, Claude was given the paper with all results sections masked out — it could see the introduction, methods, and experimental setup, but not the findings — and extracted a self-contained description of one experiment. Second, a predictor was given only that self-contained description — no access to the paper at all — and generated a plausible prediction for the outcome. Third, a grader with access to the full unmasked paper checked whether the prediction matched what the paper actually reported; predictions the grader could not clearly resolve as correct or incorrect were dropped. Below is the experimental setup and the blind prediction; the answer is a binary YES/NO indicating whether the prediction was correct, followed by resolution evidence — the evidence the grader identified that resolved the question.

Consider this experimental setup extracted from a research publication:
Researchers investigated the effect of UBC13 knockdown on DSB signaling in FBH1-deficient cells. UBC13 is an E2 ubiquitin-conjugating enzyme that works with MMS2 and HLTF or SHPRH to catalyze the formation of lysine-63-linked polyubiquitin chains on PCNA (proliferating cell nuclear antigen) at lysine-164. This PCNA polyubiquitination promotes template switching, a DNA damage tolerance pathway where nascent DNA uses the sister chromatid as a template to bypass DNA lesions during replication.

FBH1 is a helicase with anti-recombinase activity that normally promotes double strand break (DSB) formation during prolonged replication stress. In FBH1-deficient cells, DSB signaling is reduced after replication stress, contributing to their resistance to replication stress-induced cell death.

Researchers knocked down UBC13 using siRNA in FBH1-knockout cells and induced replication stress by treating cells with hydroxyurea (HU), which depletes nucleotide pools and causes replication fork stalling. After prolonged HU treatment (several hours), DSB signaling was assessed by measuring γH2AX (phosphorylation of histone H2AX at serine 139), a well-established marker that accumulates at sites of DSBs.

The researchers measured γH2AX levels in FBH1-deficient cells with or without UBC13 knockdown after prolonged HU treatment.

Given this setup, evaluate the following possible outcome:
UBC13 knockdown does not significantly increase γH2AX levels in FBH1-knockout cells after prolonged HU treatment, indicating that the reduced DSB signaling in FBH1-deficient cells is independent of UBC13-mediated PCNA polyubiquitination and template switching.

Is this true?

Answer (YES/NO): NO